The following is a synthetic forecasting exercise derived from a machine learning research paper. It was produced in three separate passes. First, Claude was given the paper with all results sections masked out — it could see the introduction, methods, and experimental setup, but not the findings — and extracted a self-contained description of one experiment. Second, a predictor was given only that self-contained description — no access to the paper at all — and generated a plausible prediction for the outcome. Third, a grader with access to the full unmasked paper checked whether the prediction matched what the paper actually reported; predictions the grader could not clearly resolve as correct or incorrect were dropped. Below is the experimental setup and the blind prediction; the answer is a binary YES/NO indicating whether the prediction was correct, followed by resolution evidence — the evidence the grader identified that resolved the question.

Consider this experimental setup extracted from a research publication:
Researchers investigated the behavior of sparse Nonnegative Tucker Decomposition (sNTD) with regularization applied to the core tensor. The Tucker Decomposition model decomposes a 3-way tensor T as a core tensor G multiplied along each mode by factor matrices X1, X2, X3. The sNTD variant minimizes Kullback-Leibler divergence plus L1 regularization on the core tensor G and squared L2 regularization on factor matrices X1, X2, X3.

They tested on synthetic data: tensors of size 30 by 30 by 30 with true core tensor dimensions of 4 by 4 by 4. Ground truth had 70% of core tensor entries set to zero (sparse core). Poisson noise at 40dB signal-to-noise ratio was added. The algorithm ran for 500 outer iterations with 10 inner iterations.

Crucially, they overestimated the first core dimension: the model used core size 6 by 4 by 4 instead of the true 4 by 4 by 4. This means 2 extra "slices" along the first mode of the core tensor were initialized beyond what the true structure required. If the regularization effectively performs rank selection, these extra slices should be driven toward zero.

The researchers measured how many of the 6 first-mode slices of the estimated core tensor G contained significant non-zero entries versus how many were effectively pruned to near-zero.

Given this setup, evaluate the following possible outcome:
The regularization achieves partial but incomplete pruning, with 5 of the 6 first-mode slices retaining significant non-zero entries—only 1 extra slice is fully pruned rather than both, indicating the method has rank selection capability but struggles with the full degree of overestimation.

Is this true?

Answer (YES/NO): NO